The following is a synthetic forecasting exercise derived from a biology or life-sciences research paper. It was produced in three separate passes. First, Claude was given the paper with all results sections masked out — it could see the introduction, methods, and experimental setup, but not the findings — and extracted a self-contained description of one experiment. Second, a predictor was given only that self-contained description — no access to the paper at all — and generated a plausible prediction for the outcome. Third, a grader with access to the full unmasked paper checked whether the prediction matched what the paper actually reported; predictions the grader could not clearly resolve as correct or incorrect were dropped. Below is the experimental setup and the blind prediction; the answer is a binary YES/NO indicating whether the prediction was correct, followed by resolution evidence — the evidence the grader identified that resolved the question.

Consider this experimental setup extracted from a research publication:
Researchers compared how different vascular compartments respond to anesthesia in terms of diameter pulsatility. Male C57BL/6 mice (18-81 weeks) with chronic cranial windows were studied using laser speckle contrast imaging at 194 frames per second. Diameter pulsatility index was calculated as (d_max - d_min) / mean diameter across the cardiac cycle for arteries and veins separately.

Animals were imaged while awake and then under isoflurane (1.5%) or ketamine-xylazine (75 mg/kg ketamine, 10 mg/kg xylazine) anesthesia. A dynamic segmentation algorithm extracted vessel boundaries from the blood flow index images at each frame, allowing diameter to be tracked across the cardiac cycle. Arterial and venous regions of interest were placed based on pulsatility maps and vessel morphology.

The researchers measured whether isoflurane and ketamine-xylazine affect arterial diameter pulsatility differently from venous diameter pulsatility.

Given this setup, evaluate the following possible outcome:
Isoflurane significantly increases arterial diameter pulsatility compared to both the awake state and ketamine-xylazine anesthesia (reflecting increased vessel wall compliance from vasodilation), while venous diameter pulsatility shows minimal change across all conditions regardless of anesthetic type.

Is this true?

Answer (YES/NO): NO